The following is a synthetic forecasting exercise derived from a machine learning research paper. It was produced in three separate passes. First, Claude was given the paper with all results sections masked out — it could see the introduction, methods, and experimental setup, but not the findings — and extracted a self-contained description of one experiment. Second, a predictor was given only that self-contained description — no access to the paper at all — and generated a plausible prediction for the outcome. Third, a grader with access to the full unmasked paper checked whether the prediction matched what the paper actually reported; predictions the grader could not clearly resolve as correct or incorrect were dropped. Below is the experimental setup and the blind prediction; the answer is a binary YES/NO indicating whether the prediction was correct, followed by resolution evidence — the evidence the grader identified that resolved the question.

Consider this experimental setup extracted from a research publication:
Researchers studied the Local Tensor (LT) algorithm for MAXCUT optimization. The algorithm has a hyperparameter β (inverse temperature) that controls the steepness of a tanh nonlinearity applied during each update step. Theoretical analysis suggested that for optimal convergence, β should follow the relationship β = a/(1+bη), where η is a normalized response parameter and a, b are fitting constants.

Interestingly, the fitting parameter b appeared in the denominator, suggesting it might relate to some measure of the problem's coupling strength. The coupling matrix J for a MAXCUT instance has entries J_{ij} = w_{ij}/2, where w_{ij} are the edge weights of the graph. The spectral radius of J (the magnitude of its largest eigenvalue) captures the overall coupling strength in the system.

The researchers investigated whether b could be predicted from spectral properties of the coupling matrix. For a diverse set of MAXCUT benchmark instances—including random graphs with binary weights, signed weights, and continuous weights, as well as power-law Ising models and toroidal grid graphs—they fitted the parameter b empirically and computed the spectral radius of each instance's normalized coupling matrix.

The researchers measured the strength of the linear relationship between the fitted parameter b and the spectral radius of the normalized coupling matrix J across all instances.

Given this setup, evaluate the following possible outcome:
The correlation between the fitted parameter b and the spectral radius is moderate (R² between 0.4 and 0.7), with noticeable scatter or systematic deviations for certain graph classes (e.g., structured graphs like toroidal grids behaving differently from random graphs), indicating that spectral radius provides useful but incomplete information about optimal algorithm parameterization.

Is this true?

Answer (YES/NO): NO